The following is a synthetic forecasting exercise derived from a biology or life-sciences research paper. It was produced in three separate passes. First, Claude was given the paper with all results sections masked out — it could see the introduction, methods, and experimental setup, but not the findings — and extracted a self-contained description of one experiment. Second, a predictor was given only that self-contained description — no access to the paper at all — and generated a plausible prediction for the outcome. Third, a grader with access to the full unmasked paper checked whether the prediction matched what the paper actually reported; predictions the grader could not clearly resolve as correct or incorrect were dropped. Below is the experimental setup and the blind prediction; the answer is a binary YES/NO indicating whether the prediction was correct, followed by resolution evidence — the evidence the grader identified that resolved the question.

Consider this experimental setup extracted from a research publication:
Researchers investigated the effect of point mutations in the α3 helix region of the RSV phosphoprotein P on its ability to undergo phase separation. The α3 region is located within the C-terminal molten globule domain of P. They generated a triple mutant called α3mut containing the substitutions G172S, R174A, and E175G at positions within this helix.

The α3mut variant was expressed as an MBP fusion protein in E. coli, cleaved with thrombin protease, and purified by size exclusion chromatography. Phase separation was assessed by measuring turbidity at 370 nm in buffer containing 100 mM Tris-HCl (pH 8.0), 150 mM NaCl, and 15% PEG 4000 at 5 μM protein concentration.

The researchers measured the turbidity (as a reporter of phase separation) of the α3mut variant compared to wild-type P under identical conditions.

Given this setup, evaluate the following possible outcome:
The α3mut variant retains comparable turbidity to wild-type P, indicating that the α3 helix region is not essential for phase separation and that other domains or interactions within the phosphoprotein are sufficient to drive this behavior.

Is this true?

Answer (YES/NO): NO